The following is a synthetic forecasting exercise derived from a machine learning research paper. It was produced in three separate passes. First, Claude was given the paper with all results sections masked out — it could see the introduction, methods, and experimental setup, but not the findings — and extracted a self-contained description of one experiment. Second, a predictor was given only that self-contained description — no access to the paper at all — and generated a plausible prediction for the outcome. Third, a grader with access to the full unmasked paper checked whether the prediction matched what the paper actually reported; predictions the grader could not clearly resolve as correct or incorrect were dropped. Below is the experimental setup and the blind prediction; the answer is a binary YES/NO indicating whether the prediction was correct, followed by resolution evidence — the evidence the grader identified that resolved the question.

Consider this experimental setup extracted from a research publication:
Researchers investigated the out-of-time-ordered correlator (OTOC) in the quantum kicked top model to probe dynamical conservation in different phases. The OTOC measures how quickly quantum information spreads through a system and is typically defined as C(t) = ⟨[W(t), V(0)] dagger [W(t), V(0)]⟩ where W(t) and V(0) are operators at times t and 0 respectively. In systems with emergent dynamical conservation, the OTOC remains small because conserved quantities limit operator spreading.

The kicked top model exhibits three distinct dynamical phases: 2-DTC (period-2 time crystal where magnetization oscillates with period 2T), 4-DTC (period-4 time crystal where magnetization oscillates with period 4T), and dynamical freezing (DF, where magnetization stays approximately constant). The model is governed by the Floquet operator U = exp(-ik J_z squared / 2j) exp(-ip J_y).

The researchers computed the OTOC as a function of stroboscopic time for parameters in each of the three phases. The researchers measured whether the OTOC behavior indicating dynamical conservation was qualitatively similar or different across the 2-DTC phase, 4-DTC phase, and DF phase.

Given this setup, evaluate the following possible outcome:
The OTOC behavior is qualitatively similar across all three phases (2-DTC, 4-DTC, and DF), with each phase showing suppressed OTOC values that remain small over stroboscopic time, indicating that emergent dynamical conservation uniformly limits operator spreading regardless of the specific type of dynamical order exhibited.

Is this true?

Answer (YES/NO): NO